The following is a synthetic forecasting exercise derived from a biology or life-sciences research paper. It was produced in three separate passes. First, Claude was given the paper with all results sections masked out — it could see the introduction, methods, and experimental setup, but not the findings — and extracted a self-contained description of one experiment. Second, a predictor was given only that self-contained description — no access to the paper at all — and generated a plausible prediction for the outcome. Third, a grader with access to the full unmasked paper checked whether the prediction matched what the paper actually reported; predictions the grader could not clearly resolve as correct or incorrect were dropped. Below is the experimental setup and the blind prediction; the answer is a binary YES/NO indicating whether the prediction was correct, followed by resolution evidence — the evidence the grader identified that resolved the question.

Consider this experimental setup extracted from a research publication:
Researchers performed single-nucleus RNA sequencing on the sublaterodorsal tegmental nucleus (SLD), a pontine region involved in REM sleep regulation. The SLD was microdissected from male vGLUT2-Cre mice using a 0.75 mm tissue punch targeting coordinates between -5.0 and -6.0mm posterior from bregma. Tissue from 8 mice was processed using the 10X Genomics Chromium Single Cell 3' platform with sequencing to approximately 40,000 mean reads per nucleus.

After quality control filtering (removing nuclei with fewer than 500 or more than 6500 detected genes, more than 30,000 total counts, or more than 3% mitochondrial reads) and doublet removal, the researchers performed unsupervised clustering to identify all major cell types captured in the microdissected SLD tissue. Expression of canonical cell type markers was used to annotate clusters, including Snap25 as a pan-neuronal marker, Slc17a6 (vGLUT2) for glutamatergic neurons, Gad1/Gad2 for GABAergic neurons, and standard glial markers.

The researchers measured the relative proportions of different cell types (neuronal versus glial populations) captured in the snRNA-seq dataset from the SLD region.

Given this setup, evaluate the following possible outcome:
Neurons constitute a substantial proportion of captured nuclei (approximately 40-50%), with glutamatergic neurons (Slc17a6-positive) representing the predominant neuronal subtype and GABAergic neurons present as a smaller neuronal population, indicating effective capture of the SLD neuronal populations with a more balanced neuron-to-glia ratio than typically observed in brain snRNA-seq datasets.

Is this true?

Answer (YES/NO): NO